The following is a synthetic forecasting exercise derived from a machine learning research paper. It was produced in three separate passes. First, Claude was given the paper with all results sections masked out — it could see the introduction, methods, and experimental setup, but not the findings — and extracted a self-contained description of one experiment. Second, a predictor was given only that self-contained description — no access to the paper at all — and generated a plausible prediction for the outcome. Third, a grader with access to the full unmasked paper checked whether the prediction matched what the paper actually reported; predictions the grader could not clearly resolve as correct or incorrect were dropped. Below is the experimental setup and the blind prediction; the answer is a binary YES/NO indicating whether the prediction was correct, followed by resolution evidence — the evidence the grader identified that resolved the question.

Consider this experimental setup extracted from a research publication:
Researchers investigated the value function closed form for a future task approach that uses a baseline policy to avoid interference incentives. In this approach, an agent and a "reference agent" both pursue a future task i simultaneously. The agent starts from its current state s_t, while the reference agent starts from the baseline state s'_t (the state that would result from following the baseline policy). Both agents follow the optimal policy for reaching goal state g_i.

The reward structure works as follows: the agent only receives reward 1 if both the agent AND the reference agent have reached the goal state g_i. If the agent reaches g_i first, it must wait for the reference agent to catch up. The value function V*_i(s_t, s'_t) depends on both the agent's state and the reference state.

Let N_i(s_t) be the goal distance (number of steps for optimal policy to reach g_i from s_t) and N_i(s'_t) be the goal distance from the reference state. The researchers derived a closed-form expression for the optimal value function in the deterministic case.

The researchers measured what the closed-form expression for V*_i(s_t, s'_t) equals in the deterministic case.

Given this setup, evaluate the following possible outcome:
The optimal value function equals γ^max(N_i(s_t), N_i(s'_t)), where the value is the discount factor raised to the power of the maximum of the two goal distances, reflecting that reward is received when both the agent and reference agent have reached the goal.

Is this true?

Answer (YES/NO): YES